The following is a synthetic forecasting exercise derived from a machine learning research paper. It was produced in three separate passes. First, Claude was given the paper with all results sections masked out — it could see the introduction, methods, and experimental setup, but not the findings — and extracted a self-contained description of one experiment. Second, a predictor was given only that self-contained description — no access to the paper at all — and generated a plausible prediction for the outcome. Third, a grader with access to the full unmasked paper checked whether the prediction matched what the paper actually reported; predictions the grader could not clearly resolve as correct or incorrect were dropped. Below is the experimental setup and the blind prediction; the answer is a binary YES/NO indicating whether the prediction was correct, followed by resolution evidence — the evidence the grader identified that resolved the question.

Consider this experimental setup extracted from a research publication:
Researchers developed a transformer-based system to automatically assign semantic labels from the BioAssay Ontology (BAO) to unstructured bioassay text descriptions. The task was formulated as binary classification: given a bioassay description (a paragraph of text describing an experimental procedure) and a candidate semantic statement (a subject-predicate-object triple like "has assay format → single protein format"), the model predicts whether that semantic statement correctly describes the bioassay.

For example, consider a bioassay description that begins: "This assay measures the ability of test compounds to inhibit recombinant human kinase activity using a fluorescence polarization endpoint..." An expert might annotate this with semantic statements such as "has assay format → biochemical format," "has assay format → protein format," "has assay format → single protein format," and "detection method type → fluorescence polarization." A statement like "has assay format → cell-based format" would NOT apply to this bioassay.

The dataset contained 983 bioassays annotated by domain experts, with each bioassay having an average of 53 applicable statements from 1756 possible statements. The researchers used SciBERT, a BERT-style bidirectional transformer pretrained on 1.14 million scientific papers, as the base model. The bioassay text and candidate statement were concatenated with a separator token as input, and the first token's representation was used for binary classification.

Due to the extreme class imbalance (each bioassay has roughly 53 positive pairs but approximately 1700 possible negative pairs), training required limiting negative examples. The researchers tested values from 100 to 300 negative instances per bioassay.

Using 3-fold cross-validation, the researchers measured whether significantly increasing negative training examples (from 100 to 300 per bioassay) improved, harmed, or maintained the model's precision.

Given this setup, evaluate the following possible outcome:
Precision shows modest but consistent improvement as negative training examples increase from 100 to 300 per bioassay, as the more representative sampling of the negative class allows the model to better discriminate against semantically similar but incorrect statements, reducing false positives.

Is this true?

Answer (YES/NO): NO